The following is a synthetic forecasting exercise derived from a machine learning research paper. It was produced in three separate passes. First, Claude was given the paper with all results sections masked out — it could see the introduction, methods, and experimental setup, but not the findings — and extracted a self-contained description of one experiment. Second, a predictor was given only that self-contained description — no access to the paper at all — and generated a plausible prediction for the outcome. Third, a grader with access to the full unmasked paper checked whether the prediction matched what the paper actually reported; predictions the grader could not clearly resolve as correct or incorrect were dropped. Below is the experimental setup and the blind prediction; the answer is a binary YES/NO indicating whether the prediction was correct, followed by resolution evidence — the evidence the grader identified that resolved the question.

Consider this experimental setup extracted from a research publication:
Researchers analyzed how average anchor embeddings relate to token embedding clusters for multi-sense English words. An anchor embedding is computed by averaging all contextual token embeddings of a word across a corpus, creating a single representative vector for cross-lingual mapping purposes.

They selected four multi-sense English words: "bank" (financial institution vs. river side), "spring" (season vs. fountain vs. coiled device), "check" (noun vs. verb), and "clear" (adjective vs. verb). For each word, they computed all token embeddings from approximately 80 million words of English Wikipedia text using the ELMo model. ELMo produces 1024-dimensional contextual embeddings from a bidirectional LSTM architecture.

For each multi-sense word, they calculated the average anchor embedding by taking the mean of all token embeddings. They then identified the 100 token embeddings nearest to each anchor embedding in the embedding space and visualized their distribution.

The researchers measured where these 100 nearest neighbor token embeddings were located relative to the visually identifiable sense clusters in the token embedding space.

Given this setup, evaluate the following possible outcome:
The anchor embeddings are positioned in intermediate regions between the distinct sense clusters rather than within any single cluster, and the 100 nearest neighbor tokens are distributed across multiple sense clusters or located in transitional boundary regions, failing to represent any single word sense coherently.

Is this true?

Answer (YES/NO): NO